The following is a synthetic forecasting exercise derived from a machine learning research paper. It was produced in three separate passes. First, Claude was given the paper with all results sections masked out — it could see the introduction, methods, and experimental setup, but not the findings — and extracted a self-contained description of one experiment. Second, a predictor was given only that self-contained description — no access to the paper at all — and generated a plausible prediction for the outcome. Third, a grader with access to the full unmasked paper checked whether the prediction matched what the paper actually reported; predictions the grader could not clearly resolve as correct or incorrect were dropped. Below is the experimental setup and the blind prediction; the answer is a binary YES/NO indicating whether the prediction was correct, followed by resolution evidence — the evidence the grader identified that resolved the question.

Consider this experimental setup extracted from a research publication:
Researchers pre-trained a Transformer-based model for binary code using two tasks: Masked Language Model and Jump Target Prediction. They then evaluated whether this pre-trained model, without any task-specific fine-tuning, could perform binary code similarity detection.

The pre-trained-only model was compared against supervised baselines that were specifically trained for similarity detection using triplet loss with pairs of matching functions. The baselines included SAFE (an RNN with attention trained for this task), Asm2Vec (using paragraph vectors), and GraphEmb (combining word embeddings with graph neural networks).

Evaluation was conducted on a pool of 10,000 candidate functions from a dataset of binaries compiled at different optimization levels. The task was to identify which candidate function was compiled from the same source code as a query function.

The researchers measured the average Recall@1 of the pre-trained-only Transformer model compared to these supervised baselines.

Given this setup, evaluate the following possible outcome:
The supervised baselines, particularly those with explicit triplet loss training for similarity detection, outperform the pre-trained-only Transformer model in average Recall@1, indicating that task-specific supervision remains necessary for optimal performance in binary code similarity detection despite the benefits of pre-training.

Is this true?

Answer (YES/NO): NO